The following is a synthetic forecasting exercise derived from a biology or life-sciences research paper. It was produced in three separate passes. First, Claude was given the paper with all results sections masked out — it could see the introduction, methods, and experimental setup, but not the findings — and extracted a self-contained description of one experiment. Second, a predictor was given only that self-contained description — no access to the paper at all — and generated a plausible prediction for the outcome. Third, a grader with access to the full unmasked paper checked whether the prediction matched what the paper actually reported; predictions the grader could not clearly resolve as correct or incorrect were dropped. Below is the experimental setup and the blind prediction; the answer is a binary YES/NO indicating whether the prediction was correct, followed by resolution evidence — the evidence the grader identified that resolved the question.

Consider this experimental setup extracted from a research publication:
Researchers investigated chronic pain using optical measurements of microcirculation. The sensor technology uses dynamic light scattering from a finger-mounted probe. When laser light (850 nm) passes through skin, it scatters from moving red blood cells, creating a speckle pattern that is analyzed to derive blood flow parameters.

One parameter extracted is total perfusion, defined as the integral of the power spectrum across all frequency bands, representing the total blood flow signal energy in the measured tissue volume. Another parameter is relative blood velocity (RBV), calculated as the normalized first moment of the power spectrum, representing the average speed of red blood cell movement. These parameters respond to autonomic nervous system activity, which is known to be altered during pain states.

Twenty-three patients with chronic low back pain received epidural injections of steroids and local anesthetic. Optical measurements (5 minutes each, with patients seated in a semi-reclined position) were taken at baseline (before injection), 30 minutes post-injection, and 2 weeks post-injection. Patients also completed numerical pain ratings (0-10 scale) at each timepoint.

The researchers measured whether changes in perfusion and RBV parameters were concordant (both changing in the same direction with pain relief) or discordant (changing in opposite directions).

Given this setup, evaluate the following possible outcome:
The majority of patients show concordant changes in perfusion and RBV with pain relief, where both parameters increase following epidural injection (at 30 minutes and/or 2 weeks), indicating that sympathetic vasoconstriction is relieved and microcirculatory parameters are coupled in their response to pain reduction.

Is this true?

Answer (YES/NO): NO